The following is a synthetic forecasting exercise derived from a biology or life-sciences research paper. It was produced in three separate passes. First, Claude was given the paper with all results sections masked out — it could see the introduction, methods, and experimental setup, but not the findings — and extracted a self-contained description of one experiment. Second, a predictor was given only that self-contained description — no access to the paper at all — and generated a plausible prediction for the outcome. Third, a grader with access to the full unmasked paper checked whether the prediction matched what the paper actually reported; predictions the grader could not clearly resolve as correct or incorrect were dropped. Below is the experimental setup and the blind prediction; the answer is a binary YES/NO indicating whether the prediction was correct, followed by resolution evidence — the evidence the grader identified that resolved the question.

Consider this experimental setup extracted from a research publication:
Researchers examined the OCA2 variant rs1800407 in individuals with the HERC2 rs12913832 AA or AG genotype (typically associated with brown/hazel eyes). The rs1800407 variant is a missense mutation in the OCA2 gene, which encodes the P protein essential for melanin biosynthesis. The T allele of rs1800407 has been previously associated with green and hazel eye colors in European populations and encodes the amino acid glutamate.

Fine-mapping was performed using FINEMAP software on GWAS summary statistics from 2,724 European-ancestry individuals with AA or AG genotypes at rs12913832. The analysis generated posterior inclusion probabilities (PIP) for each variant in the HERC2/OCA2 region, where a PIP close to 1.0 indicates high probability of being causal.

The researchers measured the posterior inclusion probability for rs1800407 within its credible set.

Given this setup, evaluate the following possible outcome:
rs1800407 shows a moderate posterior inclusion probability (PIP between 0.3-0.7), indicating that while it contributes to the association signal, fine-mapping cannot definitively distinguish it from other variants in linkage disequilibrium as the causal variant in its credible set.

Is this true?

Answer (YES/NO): NO